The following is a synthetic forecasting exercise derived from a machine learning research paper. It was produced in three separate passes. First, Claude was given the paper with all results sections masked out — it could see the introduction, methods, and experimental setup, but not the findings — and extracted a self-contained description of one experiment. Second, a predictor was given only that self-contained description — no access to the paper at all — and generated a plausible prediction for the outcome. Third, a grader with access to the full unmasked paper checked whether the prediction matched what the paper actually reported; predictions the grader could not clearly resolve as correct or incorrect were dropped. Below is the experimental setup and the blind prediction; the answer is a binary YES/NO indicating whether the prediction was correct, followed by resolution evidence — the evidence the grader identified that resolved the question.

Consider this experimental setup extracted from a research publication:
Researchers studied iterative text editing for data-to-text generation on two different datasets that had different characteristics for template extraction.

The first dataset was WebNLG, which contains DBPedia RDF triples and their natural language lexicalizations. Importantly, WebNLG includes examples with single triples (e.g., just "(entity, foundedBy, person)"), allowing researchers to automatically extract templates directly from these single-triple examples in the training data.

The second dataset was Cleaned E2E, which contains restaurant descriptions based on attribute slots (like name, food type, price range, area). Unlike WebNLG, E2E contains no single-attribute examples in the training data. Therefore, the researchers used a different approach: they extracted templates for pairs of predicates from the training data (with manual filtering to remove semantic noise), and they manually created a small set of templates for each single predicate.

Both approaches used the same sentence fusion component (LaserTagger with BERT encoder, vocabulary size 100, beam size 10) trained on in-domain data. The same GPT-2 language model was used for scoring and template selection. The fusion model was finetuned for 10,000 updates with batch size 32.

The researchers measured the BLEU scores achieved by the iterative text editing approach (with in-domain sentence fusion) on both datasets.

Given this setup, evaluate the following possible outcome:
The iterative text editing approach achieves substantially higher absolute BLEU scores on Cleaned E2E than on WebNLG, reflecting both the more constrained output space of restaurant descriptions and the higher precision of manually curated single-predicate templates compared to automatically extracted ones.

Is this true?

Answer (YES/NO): NO